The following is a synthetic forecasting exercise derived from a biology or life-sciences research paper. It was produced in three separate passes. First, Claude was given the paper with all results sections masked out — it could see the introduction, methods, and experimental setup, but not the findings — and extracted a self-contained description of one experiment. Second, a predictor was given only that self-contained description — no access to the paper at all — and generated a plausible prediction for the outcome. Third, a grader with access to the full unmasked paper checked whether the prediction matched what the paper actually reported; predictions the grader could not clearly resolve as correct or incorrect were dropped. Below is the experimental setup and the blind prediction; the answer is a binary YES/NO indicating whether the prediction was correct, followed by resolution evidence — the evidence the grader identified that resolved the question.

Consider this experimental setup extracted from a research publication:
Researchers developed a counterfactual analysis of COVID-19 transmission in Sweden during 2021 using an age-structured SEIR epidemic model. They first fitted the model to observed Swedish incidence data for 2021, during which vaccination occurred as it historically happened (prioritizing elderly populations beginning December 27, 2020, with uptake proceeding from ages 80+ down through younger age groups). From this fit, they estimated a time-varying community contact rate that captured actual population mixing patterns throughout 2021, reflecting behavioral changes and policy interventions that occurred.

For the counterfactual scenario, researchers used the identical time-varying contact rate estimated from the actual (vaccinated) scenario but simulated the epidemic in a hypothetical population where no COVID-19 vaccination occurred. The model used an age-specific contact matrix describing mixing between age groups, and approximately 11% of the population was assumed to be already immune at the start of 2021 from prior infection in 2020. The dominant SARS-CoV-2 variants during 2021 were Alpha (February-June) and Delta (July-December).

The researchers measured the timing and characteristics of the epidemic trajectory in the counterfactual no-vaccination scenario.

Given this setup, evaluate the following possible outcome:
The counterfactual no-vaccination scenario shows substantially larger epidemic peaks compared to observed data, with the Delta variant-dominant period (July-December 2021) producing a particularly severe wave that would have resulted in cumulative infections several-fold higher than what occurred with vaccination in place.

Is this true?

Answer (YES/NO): YES